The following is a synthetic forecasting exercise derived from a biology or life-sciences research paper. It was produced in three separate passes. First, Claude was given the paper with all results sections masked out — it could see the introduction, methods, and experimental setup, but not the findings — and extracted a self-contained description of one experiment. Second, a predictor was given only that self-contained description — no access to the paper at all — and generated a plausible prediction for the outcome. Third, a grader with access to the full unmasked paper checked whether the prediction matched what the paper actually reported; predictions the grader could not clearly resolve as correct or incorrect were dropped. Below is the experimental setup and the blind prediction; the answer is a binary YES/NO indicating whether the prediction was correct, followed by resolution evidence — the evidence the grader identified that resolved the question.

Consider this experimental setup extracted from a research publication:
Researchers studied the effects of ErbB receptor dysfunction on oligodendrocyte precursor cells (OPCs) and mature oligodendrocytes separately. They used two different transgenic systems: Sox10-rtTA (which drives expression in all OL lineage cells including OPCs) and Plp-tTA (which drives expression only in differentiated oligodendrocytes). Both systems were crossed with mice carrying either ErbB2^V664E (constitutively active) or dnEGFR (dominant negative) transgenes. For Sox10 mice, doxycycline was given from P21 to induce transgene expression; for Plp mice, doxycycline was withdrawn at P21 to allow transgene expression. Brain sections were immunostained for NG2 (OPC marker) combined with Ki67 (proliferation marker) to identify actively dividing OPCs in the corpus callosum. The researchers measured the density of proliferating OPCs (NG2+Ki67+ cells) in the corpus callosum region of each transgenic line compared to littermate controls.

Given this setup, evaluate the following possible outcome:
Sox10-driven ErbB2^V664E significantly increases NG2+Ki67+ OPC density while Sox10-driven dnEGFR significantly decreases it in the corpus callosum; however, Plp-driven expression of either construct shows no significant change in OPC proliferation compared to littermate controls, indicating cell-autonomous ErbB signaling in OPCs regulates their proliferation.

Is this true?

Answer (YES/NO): NO